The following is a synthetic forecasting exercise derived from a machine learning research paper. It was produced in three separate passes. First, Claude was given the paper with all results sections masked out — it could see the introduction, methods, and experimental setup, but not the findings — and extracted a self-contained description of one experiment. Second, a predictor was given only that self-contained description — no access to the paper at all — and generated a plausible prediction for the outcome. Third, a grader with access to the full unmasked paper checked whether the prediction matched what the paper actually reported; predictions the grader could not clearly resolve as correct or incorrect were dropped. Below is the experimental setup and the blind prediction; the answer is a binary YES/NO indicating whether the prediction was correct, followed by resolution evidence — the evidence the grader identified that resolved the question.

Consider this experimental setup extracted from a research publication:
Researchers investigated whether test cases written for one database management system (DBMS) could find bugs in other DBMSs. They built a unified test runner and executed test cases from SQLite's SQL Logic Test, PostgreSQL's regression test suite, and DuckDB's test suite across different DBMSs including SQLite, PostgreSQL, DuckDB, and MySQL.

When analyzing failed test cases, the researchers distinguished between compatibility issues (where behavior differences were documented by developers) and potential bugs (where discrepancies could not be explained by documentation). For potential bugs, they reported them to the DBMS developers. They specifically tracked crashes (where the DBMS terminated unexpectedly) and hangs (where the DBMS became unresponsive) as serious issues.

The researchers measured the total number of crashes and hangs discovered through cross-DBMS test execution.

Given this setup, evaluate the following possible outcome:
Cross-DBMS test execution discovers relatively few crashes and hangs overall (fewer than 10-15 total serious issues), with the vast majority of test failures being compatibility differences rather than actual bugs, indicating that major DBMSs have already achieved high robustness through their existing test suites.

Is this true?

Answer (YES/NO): YES